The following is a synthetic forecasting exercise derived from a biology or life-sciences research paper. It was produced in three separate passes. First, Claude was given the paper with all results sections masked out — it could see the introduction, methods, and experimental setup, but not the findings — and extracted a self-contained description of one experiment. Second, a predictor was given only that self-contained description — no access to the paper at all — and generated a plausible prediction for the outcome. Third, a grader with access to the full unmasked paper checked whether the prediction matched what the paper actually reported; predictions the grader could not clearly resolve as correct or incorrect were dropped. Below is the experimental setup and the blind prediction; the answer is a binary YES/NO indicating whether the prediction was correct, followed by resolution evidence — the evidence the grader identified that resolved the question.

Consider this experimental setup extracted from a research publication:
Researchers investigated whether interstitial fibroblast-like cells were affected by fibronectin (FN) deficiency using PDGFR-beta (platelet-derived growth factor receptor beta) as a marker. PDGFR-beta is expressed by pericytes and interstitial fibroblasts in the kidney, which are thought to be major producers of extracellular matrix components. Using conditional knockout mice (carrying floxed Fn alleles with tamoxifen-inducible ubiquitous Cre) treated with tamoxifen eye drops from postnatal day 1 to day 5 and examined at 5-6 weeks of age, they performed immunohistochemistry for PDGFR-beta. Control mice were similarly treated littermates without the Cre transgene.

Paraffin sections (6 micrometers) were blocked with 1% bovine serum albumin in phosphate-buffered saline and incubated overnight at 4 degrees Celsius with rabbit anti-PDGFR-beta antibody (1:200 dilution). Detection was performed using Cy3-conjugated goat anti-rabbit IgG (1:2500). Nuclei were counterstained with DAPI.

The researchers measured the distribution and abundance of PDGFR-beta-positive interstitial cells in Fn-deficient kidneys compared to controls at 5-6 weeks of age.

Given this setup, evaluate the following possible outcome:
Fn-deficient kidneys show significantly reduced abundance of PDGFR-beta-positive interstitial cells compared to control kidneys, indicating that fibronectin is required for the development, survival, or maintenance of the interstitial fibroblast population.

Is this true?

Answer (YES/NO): NO